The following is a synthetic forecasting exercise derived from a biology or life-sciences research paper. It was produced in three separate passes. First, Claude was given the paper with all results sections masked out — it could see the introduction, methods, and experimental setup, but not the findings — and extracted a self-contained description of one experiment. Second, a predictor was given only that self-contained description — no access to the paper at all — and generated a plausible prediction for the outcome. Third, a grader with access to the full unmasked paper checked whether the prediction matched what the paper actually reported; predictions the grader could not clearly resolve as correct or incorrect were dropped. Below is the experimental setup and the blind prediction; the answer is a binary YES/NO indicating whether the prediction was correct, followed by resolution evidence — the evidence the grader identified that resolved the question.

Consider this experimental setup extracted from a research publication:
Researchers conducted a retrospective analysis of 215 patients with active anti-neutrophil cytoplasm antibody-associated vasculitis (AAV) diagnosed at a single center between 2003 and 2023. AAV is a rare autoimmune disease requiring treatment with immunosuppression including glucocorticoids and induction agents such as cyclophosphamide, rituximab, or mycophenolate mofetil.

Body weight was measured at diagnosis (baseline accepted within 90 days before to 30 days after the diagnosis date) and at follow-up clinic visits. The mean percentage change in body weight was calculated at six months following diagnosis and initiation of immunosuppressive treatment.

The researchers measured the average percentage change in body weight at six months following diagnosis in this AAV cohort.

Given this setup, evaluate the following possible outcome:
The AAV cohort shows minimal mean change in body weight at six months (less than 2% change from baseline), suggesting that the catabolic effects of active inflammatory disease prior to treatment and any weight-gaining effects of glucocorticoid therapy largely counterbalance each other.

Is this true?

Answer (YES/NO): NO